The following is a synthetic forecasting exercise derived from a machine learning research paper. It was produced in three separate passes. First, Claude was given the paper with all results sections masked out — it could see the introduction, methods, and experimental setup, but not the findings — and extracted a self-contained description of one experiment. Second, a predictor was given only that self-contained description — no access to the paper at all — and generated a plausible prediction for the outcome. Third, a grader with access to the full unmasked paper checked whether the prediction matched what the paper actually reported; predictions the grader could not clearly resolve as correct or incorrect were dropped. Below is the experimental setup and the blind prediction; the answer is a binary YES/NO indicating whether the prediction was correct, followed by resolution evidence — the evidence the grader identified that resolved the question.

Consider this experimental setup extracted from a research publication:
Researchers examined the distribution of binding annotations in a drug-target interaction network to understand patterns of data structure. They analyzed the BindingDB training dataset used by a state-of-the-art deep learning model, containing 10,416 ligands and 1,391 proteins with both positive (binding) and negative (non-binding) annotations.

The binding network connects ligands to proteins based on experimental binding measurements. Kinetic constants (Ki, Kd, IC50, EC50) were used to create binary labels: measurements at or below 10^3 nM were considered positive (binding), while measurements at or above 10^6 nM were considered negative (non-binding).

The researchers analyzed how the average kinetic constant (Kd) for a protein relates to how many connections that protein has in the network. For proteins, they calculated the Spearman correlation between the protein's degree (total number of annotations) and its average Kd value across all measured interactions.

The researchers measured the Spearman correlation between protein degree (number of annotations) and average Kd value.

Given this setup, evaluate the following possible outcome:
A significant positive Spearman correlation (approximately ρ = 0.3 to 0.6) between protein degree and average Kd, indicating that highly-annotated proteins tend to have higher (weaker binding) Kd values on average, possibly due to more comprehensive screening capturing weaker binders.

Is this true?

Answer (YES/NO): NO